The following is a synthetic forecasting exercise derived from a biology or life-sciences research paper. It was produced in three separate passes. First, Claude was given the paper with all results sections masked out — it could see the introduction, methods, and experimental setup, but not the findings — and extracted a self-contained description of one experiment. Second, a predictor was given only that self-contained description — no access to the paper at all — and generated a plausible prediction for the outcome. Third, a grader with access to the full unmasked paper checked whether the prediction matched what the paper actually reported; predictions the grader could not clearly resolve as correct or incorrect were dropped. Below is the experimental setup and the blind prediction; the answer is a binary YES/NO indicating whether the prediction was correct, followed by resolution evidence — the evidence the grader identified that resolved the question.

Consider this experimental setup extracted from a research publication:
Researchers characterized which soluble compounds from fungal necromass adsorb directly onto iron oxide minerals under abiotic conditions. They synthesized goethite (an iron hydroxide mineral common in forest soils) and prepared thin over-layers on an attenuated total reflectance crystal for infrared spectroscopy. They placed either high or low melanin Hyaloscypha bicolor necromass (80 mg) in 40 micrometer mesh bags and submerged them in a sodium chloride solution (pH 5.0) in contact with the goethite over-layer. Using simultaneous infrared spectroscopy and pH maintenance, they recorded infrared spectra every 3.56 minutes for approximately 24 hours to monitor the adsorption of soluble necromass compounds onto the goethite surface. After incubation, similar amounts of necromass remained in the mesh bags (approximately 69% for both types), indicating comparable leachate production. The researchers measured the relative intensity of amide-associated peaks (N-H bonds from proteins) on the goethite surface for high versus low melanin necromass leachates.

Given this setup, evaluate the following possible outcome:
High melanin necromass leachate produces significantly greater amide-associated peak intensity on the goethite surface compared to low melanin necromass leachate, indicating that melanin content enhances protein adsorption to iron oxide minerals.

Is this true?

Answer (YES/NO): NO